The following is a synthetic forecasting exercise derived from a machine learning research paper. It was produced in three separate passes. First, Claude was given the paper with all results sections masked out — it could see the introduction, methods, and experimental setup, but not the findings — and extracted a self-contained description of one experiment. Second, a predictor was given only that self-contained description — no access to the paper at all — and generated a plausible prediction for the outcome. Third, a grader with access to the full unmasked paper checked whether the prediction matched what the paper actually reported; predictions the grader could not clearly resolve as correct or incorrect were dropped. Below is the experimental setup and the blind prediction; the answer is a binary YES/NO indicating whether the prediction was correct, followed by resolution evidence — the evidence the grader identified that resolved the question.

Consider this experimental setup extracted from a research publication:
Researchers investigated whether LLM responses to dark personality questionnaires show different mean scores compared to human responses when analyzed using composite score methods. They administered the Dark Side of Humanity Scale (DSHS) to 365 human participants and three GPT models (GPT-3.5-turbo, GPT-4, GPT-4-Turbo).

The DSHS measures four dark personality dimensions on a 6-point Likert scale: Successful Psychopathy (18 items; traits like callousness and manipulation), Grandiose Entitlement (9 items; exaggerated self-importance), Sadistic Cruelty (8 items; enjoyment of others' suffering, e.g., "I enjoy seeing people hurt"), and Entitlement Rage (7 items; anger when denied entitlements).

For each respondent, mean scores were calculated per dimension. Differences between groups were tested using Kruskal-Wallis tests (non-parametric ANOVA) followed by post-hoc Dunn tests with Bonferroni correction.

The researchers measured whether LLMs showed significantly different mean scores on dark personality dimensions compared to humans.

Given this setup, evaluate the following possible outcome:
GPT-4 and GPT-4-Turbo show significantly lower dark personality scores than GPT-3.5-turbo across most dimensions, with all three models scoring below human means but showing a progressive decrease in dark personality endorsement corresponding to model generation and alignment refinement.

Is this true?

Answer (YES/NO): NO